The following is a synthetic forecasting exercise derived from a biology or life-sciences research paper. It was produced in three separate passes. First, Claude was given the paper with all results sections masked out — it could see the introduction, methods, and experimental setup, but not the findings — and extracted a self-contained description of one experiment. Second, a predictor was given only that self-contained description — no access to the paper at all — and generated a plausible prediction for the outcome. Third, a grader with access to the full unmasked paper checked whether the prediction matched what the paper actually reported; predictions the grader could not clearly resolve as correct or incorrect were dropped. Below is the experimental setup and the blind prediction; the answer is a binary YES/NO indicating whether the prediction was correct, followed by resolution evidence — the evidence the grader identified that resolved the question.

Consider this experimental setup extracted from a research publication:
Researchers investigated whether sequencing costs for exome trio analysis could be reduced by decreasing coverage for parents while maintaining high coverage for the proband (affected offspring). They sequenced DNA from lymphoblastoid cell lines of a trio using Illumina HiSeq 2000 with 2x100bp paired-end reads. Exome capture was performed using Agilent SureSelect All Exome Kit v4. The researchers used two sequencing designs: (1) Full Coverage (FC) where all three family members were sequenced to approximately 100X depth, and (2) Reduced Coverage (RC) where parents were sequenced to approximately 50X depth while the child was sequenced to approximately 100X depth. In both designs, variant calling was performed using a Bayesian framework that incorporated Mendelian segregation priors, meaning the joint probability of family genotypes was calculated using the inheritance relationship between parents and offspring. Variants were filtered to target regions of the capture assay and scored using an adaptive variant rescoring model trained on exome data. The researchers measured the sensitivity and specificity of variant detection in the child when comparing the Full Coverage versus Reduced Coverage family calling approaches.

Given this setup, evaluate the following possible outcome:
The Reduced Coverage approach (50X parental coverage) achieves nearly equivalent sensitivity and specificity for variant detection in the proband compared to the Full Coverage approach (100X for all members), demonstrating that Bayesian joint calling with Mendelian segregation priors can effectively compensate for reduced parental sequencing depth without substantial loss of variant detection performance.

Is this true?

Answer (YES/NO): YES